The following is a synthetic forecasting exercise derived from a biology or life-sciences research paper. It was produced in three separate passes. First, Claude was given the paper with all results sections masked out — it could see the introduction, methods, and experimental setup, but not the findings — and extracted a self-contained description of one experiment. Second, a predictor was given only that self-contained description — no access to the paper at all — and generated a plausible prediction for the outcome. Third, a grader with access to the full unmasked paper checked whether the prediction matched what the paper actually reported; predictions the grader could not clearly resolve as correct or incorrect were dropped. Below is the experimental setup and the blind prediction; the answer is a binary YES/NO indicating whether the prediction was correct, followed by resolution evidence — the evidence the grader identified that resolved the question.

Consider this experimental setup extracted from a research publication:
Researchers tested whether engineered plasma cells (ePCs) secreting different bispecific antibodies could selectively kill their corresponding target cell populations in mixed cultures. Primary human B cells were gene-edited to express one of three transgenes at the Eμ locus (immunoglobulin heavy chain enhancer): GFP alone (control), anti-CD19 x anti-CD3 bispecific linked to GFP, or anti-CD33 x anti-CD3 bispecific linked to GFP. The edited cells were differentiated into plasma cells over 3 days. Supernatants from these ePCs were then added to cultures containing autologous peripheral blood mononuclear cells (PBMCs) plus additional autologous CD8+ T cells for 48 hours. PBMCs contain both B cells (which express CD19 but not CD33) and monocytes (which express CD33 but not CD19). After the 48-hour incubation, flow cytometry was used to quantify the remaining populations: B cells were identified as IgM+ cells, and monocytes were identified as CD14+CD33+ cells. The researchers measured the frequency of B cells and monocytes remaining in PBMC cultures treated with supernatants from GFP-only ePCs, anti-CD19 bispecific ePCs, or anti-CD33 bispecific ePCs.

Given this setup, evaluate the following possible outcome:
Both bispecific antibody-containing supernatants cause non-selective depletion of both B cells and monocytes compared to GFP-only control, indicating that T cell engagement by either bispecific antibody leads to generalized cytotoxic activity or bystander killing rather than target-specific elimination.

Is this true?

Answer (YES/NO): NO